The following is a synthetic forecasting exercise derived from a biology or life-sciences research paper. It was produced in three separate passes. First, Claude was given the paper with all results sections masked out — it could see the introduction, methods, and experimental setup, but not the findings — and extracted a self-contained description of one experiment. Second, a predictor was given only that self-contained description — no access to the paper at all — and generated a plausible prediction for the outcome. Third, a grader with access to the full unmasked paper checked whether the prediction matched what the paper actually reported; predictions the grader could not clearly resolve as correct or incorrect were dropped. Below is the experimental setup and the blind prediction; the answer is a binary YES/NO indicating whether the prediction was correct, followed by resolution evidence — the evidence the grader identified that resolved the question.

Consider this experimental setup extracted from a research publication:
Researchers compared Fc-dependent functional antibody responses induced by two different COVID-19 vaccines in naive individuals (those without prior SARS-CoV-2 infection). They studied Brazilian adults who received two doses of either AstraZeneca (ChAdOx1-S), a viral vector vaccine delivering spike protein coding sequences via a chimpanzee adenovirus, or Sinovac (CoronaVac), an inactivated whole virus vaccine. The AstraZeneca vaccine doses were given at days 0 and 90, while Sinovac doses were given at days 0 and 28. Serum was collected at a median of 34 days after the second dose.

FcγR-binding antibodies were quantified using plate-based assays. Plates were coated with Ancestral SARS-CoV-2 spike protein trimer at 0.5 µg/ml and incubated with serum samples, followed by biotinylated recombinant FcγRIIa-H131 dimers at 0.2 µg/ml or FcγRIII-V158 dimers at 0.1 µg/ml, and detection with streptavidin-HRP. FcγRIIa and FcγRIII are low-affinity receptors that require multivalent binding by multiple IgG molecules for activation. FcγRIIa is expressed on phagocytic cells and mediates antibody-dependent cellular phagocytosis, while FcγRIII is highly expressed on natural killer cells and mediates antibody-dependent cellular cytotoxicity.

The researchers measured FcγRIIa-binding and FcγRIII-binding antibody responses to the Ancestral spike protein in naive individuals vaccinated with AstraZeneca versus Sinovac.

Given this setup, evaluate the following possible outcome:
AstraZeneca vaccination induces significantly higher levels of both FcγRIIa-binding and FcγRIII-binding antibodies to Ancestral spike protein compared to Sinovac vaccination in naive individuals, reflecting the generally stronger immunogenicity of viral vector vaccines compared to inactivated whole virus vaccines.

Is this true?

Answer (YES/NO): YES